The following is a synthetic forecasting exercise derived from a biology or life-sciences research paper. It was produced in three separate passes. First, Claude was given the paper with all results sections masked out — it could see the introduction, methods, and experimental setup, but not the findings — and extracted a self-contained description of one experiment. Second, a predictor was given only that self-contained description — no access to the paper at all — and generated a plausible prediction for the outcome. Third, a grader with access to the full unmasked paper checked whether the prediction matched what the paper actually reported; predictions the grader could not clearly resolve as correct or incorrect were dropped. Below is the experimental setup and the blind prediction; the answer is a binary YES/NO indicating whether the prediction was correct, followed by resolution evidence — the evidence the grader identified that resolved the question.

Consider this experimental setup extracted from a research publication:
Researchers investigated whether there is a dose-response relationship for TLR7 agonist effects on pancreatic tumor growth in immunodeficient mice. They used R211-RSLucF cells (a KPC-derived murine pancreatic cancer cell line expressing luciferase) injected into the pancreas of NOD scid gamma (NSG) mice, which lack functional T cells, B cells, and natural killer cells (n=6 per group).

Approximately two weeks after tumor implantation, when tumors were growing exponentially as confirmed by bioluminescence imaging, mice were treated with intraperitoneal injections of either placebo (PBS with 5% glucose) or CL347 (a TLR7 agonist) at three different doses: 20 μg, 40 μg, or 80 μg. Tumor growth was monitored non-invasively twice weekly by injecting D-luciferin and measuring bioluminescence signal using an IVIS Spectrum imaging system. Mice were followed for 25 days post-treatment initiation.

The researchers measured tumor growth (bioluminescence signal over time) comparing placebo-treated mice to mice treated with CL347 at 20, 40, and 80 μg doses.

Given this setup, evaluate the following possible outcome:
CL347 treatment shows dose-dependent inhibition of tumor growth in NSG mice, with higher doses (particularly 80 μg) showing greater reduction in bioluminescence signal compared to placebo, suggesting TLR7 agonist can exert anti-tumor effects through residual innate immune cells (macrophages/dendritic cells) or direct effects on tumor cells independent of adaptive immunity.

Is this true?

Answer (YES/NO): YES